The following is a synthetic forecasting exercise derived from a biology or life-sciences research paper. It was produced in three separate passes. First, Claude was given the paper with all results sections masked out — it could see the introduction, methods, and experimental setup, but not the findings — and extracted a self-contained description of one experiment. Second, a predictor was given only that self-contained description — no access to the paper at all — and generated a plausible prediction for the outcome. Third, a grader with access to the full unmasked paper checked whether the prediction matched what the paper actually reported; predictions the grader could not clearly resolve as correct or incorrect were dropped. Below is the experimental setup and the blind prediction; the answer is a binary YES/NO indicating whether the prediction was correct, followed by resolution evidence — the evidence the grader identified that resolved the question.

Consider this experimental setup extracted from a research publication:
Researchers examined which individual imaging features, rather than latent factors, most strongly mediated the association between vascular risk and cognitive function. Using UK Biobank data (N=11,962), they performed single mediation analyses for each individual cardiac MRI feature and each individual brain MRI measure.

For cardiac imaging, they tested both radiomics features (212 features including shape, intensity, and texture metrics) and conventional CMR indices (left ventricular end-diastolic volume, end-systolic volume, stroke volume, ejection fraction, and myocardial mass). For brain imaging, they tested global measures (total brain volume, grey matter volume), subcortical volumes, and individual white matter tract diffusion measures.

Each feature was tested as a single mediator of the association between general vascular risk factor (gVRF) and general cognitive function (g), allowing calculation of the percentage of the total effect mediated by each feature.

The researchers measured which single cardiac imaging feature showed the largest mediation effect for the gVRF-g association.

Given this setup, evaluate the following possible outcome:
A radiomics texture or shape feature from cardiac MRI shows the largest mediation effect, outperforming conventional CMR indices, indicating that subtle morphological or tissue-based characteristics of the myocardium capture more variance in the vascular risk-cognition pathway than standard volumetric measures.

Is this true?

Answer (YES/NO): NO